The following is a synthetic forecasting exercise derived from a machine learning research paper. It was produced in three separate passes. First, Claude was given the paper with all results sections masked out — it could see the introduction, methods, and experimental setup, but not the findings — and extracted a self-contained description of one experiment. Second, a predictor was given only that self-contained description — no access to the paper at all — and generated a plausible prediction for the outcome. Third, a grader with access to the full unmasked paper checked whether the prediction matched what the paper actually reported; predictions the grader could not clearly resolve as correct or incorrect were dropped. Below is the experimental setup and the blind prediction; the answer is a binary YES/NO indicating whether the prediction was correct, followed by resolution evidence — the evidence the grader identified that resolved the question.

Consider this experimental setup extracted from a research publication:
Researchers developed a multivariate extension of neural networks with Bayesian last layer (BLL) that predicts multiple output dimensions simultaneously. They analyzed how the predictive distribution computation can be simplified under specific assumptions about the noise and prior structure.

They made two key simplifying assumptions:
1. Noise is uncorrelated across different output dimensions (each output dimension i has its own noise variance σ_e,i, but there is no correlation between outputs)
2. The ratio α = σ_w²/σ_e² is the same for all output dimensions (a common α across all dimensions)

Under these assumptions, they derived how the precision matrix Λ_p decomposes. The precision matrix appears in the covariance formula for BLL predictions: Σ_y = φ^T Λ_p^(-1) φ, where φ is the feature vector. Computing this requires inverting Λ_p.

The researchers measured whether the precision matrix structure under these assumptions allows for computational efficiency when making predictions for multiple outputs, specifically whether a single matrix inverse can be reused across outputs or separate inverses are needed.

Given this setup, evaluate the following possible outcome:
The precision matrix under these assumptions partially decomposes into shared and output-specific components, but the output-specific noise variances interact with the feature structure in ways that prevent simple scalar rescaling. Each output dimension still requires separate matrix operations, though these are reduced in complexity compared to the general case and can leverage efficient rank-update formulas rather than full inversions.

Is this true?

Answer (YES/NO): NO